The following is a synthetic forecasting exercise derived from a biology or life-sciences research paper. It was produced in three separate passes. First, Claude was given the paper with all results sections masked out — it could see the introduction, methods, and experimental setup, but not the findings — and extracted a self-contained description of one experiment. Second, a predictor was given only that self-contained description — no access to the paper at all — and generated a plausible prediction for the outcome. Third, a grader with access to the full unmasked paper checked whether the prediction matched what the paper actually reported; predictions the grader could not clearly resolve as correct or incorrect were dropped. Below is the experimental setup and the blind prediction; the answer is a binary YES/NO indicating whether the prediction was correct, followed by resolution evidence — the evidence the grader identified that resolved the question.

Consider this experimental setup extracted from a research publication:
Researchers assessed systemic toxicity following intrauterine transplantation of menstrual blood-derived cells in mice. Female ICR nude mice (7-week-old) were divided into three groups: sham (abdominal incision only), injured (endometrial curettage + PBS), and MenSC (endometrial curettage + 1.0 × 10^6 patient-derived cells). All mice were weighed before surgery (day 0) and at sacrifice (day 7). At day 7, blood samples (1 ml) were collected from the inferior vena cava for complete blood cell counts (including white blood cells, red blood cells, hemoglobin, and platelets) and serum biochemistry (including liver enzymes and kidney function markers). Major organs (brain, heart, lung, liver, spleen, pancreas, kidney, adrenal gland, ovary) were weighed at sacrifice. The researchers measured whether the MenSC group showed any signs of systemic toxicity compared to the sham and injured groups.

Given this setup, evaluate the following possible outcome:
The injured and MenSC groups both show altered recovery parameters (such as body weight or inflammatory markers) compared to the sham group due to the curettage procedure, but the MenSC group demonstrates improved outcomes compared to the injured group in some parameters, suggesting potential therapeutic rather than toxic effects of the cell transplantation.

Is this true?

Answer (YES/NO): NO